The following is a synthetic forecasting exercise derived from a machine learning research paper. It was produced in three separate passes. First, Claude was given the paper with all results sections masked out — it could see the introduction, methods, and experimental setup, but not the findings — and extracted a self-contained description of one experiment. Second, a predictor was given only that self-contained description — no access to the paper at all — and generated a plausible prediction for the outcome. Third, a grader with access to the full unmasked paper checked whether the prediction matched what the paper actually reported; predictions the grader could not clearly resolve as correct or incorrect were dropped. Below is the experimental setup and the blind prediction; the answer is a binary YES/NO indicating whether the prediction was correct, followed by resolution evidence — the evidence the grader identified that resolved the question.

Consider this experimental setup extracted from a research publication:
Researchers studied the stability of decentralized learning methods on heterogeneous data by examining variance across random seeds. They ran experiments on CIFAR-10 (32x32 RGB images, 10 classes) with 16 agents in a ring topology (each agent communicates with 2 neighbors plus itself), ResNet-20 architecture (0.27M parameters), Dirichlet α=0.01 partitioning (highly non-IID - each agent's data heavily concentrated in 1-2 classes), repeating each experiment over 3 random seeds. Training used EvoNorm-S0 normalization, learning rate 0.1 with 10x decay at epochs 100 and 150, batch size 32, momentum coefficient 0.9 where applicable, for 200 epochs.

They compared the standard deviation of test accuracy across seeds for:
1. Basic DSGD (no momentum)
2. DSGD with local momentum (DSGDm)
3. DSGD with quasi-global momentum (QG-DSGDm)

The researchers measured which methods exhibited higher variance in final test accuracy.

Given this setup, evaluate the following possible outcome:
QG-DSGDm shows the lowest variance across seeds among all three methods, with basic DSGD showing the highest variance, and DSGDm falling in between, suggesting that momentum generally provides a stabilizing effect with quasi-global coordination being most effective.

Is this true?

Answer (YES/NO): NO